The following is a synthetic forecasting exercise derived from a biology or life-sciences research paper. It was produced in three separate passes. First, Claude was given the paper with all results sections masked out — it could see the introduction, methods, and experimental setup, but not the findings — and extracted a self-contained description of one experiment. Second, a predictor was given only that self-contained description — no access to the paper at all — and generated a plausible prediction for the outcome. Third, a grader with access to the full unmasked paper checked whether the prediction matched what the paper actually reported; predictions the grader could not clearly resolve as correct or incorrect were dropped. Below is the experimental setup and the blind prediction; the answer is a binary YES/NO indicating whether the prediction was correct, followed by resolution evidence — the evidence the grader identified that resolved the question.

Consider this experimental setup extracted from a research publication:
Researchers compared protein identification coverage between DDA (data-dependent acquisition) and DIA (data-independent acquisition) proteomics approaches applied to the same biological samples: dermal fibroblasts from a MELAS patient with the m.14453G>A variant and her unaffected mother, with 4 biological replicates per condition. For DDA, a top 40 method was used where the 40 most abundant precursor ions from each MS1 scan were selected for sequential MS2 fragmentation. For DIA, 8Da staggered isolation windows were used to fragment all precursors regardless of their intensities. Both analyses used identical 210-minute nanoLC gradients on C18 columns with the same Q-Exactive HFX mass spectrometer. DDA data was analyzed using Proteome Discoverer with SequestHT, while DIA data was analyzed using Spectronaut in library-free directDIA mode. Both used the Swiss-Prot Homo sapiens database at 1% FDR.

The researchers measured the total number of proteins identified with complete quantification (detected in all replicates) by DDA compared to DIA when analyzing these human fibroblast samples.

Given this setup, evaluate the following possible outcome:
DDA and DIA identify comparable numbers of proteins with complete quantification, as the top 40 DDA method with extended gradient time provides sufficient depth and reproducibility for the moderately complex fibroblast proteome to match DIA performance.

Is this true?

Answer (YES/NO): NO